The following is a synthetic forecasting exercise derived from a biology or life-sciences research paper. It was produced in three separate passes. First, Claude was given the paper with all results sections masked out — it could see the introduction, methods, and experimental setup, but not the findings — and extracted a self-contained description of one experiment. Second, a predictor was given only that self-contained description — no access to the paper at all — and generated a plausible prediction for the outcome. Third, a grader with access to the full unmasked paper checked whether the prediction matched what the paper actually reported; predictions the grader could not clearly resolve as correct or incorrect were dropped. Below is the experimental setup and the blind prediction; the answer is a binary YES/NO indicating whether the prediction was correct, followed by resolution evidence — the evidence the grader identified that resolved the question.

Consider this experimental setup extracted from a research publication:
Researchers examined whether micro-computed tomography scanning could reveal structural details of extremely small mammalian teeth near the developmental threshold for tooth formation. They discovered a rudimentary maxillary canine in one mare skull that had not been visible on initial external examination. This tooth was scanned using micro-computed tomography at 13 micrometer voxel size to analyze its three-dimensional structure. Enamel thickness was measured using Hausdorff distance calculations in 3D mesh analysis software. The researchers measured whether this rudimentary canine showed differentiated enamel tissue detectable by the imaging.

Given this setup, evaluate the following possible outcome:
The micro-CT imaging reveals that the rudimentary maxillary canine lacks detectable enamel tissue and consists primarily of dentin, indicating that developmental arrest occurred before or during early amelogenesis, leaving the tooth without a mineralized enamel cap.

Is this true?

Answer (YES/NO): NO